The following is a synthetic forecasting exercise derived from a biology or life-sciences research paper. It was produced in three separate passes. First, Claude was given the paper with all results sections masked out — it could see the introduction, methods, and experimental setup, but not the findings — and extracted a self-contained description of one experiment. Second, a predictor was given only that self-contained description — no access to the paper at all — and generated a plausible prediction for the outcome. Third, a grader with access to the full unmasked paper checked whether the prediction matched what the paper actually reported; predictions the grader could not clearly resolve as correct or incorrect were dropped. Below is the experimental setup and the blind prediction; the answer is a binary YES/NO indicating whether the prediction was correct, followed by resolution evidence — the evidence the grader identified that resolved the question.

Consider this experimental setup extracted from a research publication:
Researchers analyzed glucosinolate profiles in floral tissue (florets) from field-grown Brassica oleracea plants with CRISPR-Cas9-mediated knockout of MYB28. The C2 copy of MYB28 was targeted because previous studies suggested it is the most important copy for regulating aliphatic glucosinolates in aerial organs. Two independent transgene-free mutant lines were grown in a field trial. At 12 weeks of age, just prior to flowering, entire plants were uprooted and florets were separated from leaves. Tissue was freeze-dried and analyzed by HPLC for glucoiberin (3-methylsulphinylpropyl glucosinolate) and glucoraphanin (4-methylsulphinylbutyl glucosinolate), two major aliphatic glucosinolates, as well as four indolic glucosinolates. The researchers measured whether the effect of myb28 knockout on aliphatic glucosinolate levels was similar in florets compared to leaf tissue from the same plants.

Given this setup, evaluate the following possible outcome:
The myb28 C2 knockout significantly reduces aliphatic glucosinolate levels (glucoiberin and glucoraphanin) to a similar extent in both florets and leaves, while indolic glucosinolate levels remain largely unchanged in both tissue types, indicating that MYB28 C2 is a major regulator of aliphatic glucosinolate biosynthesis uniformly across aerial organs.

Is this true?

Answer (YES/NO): NO